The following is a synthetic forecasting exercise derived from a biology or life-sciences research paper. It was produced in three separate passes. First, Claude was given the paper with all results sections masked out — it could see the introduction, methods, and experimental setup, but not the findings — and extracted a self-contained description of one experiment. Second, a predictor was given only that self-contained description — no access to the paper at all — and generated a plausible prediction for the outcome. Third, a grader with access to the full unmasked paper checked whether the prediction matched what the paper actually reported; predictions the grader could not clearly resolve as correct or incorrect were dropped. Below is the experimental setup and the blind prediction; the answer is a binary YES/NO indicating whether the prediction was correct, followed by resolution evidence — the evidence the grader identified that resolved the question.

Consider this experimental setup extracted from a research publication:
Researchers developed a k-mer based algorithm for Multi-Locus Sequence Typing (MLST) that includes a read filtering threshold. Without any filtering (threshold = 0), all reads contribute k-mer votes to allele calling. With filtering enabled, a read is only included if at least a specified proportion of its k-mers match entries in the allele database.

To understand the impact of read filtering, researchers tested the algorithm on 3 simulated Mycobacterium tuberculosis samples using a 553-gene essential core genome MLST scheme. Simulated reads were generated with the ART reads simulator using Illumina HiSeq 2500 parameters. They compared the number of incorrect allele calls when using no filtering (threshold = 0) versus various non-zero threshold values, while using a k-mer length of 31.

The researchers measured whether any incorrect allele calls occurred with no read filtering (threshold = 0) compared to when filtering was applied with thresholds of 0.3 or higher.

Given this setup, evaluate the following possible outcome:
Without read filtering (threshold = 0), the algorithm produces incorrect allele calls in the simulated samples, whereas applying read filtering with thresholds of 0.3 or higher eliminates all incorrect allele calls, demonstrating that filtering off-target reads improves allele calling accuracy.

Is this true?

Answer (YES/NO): YES